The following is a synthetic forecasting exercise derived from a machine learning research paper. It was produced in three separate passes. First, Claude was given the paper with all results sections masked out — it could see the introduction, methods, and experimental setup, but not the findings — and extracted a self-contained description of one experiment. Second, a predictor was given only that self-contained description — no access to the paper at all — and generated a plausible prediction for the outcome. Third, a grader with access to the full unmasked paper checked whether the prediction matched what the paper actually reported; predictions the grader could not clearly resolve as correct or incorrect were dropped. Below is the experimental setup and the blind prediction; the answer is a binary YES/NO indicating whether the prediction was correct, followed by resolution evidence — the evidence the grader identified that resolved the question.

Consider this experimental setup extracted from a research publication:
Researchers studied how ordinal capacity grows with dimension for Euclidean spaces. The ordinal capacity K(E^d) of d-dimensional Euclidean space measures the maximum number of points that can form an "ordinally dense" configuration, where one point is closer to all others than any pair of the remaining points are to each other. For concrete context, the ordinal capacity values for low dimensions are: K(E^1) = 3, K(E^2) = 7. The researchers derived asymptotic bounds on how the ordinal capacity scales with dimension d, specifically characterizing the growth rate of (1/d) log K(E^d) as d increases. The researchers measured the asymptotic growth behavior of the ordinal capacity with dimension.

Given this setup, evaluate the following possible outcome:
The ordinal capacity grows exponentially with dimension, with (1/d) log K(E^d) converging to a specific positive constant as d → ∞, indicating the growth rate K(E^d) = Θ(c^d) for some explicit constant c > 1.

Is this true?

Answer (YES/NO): NO